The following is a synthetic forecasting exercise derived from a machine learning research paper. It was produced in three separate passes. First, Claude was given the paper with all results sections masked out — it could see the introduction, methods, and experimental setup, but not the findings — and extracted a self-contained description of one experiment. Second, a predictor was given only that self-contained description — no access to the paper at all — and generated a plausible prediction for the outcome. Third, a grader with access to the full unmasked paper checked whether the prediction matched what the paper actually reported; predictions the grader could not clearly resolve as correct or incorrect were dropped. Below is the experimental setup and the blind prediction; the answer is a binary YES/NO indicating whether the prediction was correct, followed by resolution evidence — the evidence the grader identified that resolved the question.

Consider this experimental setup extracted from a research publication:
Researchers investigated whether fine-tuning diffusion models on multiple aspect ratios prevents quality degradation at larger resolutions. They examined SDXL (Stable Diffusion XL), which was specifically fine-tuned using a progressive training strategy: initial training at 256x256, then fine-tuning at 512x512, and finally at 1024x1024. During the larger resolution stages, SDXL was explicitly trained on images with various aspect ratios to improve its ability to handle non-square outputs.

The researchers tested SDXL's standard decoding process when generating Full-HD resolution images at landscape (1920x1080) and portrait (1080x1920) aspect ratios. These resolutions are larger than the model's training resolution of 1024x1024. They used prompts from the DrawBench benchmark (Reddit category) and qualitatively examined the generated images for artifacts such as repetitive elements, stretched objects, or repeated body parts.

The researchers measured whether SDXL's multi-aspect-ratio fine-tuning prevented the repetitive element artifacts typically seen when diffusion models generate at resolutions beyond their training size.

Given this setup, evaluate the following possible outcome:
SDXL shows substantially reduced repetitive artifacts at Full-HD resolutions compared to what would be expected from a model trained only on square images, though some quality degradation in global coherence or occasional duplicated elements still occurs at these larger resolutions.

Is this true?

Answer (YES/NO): NO